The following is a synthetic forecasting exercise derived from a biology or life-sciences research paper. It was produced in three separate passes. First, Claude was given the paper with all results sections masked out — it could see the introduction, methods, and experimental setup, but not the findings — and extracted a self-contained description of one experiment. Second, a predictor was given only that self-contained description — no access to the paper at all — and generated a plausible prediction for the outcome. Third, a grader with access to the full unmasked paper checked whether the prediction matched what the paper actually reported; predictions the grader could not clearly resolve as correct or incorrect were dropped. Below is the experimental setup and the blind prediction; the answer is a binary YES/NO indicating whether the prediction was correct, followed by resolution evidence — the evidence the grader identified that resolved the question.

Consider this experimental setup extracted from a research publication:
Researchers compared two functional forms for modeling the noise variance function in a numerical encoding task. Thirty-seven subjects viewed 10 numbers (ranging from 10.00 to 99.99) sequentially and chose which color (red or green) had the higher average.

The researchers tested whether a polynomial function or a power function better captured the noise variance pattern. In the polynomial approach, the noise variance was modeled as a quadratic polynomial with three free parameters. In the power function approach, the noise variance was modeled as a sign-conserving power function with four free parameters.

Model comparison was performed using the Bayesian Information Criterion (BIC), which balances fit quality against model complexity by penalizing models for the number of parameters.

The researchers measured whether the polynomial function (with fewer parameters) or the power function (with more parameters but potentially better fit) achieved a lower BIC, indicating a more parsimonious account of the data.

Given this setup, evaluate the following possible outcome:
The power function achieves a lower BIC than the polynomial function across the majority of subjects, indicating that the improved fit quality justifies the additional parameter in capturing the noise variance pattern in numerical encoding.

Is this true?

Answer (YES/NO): NO